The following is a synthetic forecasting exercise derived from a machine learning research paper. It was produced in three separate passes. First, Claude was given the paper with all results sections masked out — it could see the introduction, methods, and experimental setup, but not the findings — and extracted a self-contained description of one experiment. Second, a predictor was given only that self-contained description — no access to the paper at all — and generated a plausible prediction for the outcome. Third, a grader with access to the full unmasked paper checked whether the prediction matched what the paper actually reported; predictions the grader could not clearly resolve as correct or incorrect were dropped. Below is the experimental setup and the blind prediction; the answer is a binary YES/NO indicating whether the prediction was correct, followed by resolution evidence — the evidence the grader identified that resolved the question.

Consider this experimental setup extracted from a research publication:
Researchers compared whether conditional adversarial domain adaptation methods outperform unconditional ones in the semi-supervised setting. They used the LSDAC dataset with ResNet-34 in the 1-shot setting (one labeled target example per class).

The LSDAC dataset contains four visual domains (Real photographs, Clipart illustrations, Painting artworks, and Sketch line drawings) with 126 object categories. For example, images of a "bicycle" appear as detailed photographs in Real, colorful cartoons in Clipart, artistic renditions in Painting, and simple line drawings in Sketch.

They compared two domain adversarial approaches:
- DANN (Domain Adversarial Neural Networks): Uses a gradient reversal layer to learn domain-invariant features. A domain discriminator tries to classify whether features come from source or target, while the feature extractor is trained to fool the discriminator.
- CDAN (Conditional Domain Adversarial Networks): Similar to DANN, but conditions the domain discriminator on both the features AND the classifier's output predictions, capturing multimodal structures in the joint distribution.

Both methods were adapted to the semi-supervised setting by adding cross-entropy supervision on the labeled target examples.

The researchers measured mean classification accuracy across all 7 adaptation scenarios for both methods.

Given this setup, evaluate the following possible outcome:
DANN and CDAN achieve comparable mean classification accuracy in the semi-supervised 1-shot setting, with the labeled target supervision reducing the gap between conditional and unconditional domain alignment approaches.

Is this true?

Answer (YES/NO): NO